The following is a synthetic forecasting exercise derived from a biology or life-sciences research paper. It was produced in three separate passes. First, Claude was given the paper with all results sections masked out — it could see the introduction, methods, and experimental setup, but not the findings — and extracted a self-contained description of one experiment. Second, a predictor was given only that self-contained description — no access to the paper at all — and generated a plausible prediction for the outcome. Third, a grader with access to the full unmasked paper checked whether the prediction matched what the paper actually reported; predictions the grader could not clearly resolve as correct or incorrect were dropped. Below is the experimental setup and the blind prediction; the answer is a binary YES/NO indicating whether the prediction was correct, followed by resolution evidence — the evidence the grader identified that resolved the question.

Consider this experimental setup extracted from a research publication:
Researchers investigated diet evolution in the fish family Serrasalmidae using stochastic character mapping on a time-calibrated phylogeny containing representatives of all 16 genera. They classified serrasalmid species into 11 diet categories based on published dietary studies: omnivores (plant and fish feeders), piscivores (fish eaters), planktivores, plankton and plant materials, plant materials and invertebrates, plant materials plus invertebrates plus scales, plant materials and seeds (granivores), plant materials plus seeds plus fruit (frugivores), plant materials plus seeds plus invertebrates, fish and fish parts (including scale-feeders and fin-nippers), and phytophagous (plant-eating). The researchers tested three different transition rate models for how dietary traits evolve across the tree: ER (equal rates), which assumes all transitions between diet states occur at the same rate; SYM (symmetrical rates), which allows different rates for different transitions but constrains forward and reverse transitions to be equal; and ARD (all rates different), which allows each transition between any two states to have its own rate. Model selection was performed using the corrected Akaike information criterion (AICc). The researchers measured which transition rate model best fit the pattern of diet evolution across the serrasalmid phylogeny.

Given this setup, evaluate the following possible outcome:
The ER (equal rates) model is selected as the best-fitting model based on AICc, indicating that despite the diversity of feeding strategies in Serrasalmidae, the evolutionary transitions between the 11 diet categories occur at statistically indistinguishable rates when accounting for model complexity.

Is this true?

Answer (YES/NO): NO